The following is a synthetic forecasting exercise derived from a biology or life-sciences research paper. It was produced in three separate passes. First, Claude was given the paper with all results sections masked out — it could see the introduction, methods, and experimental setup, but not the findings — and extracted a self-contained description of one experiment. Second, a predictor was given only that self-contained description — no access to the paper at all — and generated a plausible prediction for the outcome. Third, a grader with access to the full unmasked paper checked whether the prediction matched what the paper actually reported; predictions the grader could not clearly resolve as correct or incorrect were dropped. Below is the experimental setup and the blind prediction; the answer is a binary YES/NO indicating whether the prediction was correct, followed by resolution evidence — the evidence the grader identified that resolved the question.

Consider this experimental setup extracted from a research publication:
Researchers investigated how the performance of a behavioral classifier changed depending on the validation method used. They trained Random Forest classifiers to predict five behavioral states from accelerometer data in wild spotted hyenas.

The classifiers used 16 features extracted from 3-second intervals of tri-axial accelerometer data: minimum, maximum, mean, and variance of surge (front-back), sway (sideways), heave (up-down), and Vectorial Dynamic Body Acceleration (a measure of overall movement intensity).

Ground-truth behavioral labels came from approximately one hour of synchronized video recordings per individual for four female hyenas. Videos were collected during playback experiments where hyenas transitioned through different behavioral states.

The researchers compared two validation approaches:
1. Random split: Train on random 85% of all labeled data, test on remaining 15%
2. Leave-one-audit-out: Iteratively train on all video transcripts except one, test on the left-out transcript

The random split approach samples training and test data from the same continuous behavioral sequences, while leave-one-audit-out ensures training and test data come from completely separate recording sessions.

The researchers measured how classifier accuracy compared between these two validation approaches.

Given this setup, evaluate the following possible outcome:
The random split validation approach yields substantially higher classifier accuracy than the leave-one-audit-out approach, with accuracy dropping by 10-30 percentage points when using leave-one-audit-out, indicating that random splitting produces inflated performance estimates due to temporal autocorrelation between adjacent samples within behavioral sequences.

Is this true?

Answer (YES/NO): NO